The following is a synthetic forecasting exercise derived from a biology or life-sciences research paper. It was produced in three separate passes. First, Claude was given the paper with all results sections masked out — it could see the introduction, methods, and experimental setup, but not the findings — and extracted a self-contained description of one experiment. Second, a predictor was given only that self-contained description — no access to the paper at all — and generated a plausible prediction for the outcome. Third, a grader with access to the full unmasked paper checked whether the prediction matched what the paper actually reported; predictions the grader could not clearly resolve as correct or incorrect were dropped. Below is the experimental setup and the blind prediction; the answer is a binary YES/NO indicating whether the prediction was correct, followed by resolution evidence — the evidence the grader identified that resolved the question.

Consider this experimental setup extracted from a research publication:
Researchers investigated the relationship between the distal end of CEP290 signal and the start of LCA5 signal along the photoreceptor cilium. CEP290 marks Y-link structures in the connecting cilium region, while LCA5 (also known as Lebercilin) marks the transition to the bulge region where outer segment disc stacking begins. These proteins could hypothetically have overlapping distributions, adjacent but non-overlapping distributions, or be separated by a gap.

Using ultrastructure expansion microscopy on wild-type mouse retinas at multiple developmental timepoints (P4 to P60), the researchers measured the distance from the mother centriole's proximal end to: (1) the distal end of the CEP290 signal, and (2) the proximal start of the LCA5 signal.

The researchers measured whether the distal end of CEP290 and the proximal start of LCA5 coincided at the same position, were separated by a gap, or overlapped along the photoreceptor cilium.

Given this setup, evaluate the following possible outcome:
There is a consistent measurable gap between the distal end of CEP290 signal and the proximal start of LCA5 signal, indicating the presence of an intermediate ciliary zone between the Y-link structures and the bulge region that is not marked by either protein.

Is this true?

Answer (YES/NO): NO